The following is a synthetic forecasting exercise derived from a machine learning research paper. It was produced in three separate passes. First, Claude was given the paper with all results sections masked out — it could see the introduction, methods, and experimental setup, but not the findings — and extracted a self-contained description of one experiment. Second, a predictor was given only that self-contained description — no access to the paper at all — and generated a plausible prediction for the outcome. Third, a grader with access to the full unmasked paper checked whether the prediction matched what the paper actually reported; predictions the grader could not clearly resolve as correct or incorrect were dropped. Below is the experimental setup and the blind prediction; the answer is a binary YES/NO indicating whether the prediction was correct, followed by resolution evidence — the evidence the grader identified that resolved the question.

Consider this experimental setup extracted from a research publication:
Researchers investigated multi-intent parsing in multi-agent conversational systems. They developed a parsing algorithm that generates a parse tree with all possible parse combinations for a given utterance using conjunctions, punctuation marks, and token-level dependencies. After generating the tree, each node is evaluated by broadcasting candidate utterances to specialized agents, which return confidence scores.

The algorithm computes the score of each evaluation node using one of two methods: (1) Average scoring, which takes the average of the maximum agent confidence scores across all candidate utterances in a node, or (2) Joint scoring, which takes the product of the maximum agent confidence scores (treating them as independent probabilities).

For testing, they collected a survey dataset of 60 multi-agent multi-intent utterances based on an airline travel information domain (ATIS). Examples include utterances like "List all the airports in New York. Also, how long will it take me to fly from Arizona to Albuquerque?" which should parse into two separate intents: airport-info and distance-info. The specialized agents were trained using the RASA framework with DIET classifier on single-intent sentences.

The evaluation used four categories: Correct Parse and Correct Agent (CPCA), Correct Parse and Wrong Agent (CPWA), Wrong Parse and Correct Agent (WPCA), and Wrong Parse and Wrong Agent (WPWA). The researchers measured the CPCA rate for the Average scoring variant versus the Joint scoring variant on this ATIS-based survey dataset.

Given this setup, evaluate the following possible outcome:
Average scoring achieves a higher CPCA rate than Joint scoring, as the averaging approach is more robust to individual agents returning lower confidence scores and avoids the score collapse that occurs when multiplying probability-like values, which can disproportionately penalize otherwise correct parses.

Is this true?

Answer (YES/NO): YES